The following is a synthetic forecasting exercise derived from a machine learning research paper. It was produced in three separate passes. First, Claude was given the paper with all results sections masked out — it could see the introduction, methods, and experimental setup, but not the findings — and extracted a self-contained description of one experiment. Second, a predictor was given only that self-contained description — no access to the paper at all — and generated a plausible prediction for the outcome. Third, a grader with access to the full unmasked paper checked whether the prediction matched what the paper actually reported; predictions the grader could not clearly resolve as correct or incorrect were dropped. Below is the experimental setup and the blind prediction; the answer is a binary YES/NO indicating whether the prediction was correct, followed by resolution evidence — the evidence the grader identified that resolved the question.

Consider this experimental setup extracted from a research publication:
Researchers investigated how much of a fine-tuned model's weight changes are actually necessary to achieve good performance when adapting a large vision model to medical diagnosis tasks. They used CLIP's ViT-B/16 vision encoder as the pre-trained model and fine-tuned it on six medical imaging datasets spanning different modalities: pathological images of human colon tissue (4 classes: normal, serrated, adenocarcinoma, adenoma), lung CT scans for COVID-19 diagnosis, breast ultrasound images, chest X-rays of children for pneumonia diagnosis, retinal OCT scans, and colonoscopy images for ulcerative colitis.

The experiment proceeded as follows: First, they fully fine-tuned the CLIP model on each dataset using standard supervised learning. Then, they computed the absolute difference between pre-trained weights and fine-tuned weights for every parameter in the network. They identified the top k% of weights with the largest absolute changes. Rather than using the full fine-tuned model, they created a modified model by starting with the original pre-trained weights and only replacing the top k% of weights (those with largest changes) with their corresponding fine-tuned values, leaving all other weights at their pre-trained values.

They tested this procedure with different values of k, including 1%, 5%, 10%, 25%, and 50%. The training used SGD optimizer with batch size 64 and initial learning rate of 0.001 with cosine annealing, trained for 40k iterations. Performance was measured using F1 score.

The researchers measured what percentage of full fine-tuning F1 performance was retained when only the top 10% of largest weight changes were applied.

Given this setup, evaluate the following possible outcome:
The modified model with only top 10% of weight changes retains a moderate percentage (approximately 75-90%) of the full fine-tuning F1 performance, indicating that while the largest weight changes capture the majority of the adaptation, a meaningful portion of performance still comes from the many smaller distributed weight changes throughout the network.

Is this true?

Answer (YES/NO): NO